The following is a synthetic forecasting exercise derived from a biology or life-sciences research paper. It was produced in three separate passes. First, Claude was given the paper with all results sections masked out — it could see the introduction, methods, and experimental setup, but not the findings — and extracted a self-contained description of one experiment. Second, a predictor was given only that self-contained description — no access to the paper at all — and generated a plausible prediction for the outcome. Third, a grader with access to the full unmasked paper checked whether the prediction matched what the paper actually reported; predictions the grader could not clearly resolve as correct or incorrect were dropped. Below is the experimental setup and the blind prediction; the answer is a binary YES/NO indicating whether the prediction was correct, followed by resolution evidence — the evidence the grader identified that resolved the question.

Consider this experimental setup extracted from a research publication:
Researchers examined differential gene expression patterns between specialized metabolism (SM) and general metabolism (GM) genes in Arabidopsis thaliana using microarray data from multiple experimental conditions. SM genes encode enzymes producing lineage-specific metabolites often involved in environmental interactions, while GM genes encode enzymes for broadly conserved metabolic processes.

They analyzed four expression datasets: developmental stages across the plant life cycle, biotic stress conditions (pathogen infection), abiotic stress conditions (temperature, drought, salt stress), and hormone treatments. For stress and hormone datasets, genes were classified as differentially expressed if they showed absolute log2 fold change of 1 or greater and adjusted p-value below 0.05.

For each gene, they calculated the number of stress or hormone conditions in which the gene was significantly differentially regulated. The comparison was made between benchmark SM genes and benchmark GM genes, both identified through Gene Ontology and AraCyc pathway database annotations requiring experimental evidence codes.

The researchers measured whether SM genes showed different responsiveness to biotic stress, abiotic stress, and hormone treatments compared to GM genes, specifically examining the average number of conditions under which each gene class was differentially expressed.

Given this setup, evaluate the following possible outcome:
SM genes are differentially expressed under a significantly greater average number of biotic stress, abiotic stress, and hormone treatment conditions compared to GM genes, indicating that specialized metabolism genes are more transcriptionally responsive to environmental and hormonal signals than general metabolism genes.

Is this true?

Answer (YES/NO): NO